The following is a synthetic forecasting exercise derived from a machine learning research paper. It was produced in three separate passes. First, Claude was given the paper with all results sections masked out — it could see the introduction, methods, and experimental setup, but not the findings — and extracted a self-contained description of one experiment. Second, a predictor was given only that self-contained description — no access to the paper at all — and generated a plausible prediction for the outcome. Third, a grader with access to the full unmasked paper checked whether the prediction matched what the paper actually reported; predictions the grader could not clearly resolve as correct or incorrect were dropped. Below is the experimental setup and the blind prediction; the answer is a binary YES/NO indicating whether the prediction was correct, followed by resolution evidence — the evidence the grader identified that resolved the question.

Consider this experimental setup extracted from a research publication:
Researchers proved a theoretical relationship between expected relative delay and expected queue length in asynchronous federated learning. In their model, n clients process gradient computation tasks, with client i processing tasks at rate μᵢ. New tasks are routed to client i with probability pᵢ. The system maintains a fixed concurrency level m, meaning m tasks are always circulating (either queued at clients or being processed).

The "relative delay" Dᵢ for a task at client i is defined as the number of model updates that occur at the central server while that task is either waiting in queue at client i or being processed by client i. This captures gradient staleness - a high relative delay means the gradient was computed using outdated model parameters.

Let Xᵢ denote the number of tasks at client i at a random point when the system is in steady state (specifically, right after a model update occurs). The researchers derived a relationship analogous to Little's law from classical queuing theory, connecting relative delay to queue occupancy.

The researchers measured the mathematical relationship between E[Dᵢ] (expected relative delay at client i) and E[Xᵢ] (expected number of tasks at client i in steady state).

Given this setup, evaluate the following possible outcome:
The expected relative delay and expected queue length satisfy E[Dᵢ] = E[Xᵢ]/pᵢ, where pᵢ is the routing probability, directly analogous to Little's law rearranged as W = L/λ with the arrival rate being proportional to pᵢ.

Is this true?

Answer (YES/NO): NO